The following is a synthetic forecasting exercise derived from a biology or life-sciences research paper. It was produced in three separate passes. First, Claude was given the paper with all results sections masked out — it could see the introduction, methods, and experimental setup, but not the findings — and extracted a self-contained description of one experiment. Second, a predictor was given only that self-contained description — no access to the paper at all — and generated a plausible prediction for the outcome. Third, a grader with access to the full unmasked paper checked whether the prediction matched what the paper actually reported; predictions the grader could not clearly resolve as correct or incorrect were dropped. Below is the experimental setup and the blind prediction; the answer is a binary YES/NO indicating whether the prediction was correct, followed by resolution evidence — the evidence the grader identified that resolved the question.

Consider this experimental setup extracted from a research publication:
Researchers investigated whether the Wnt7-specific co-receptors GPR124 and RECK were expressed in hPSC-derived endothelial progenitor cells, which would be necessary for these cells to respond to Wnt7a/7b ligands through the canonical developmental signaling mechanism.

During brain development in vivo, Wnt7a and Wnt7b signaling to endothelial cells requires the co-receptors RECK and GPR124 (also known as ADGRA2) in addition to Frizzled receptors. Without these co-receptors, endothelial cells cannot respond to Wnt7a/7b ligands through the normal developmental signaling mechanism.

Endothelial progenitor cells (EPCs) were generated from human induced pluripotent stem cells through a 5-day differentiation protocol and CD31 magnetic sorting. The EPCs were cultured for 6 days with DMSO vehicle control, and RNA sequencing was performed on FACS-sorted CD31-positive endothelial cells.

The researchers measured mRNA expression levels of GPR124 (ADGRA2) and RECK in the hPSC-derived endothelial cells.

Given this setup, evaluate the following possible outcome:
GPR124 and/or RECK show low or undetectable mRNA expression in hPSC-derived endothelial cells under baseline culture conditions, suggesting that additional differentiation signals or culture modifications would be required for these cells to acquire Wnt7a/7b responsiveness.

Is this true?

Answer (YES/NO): NO